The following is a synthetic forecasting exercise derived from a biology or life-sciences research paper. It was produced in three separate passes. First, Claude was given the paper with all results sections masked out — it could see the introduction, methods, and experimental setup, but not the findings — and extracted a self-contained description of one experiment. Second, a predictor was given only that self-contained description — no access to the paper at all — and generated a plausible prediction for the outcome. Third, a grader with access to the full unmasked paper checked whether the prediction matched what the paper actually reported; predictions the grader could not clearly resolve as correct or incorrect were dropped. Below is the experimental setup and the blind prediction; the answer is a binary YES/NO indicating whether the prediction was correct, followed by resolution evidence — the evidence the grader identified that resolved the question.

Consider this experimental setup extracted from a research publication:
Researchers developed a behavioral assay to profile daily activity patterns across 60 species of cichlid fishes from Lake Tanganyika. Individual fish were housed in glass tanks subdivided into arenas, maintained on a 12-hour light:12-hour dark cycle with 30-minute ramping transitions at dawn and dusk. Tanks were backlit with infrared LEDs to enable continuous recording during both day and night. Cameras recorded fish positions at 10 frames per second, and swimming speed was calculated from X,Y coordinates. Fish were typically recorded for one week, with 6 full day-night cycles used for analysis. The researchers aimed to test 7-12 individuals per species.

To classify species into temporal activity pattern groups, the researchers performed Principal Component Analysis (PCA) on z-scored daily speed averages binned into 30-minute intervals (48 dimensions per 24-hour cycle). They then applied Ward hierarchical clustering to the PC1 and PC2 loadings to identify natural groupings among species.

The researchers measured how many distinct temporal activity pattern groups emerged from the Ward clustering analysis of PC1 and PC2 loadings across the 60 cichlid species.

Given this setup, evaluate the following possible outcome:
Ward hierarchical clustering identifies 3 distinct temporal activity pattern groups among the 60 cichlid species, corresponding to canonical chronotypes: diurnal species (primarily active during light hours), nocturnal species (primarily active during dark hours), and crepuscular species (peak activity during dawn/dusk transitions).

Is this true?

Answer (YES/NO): YES